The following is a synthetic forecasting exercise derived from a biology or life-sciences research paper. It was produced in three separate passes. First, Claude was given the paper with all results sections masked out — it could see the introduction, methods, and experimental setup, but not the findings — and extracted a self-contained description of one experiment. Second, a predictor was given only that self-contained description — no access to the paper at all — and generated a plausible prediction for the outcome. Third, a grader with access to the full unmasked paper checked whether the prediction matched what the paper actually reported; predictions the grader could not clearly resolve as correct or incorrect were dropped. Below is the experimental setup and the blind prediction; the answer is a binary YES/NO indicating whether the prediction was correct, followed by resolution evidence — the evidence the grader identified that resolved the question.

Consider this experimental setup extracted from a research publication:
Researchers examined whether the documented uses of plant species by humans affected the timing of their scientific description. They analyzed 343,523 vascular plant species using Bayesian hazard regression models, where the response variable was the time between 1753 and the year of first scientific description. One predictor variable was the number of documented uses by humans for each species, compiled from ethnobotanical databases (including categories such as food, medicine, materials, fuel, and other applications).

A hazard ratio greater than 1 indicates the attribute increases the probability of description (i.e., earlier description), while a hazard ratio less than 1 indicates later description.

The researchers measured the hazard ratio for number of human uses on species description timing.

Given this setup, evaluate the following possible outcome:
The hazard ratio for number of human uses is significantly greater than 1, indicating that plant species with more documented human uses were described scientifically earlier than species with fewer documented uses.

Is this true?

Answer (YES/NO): YES